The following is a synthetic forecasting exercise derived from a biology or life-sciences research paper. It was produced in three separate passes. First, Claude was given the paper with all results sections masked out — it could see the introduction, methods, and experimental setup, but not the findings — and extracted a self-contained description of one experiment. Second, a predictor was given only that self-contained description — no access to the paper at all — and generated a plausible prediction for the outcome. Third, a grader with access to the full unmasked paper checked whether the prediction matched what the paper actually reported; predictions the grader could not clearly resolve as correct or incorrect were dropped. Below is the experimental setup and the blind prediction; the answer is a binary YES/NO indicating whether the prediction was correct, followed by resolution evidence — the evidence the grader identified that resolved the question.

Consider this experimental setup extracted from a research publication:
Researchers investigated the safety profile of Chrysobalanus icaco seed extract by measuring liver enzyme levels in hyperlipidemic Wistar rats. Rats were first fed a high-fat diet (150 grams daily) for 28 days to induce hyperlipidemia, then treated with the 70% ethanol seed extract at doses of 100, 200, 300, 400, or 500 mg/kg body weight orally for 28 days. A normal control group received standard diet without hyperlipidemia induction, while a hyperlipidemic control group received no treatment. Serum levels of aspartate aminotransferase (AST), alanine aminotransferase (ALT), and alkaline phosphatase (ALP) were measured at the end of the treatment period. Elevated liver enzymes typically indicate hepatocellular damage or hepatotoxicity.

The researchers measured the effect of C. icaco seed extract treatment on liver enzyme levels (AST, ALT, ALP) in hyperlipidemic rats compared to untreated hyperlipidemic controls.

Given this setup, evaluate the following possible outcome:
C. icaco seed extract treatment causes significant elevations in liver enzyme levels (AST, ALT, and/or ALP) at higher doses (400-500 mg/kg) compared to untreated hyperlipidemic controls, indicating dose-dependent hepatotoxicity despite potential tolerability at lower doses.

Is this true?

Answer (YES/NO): NO